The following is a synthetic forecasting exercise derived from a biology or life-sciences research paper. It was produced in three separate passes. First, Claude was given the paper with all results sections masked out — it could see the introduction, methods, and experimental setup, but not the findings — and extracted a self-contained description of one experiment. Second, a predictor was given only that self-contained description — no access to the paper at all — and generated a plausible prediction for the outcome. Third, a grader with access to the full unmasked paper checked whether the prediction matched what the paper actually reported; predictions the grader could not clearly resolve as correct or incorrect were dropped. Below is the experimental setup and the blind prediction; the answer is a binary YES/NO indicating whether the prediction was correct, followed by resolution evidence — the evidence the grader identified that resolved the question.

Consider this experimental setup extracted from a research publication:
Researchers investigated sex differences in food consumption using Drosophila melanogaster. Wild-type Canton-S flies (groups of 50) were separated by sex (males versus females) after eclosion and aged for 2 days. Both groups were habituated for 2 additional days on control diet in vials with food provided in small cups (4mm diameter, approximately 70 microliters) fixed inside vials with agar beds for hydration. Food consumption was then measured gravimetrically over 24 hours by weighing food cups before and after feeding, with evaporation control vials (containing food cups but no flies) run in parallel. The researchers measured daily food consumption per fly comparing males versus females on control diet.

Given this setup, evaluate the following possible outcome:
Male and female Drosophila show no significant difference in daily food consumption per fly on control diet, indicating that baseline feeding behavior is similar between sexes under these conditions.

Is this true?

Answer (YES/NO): NO